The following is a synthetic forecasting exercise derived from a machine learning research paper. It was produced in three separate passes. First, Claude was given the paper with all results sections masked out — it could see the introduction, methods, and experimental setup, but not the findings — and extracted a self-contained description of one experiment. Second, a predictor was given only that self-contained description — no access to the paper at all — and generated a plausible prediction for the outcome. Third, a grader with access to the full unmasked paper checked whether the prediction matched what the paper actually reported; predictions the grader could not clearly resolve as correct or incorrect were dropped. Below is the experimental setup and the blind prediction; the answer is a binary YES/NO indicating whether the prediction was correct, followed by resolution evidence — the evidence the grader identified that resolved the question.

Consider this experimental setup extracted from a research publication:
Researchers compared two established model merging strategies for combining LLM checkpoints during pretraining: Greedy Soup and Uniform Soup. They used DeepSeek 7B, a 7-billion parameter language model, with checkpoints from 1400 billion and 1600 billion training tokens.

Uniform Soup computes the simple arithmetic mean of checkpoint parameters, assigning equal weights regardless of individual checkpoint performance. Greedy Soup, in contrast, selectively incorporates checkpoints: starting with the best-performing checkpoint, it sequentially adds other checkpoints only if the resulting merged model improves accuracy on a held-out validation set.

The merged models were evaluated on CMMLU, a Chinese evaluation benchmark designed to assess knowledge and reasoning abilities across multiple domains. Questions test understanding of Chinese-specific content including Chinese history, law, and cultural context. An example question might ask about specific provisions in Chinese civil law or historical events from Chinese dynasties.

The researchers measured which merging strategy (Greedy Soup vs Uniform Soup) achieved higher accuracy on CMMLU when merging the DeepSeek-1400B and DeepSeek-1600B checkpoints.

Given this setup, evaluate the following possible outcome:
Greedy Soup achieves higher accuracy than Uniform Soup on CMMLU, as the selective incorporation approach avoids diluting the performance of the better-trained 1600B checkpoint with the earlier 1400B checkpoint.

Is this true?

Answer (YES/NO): YES